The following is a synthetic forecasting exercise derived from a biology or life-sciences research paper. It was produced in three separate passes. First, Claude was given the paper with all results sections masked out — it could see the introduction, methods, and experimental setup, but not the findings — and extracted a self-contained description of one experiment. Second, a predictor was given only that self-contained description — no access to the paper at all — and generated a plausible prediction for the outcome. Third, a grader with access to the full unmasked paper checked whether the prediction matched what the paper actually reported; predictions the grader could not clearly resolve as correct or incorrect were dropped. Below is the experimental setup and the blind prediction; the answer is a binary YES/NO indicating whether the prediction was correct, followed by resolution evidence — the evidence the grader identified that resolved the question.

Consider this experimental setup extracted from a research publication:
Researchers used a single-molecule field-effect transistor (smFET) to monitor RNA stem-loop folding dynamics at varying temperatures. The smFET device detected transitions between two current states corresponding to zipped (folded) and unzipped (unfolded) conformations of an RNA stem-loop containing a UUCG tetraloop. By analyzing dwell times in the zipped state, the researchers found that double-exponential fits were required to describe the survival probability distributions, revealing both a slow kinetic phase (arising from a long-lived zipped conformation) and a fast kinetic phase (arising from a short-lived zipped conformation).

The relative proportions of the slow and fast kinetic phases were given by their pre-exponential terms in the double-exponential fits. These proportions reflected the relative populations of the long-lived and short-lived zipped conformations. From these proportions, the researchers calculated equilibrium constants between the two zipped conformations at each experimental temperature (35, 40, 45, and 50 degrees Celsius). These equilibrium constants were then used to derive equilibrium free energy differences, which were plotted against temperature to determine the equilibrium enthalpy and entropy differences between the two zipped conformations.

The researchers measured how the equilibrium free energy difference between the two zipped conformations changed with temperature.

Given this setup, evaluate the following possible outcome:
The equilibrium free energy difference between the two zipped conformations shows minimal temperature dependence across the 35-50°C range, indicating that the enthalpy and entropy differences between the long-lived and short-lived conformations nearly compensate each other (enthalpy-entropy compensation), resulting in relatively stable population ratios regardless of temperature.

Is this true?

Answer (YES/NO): NO